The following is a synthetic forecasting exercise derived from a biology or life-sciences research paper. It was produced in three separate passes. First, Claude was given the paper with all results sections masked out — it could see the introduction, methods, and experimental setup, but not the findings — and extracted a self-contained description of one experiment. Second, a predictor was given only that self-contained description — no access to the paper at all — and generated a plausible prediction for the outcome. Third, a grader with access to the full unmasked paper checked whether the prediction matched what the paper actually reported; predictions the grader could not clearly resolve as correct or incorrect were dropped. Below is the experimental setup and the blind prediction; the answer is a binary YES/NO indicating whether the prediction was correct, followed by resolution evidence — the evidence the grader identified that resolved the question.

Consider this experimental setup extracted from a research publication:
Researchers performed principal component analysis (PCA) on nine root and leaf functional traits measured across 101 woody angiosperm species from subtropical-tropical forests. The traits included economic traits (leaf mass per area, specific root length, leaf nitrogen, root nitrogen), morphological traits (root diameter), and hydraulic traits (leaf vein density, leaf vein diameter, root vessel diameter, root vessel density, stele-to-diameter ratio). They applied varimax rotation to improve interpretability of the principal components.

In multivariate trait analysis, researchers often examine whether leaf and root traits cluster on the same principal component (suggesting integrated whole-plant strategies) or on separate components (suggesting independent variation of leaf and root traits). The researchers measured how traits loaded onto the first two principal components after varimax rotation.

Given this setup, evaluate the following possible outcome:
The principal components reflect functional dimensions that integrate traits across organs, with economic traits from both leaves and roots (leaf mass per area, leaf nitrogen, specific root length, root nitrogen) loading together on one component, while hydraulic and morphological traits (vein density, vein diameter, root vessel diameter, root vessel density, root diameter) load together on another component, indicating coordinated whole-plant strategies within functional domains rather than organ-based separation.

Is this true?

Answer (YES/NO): NO